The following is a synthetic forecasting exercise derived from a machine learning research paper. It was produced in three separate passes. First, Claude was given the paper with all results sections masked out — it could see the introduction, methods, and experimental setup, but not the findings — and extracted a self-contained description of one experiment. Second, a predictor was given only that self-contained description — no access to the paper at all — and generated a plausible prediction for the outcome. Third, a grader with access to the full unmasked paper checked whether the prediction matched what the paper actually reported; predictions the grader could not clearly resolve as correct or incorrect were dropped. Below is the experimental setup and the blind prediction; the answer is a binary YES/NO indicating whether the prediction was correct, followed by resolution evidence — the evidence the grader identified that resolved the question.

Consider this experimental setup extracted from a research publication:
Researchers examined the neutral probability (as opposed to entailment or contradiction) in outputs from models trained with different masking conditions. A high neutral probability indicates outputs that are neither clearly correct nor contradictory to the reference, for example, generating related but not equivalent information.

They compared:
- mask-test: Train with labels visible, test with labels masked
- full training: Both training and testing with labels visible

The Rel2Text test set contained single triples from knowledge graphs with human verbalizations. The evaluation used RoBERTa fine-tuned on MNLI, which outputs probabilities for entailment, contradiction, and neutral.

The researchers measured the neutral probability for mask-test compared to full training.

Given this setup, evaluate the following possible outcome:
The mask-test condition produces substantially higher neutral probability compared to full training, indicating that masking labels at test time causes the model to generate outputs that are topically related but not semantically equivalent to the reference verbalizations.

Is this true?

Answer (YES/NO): YES